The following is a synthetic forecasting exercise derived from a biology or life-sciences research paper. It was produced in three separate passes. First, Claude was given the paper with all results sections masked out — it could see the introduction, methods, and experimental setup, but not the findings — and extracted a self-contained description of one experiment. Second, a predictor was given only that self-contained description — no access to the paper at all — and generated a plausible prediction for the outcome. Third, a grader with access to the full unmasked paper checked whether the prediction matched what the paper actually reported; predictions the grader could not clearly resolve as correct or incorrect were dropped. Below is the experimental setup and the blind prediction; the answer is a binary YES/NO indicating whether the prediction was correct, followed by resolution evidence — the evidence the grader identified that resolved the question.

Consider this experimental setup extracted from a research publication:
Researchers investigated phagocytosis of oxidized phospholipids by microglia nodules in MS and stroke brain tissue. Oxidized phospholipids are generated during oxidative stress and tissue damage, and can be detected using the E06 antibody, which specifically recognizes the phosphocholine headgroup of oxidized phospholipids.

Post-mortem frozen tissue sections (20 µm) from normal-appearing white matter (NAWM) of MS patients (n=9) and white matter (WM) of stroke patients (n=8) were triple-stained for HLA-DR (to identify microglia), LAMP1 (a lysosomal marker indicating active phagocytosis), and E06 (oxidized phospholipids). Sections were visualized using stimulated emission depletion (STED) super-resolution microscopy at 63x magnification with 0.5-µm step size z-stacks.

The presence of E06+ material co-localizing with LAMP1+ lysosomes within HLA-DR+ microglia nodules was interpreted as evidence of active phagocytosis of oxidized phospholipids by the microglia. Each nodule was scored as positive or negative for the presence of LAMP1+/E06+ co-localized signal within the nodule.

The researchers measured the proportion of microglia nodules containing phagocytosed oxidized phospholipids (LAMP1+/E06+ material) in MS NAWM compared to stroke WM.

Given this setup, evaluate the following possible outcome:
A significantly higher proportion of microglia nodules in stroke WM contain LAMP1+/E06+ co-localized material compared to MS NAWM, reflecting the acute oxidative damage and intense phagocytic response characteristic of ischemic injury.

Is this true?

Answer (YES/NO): NO